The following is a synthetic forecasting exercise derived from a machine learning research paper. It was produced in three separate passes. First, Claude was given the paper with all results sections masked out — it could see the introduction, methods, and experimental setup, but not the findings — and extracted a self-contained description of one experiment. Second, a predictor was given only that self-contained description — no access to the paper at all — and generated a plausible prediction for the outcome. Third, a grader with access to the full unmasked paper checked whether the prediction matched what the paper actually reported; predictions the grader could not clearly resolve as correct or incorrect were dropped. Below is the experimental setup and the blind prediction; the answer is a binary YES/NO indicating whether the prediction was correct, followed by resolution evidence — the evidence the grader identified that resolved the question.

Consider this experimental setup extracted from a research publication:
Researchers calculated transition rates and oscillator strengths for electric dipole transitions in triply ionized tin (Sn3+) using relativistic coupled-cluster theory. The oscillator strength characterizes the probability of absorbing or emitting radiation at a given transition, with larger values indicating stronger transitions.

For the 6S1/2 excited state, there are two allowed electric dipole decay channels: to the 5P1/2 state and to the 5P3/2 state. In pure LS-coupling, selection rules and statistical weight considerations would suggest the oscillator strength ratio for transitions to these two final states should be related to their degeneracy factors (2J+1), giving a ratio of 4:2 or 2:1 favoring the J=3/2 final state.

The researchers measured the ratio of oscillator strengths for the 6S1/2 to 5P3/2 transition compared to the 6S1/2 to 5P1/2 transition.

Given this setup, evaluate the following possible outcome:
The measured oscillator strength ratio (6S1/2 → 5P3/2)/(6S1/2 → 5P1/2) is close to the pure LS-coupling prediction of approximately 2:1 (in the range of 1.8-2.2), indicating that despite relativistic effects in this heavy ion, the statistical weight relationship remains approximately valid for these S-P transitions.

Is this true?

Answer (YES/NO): NO